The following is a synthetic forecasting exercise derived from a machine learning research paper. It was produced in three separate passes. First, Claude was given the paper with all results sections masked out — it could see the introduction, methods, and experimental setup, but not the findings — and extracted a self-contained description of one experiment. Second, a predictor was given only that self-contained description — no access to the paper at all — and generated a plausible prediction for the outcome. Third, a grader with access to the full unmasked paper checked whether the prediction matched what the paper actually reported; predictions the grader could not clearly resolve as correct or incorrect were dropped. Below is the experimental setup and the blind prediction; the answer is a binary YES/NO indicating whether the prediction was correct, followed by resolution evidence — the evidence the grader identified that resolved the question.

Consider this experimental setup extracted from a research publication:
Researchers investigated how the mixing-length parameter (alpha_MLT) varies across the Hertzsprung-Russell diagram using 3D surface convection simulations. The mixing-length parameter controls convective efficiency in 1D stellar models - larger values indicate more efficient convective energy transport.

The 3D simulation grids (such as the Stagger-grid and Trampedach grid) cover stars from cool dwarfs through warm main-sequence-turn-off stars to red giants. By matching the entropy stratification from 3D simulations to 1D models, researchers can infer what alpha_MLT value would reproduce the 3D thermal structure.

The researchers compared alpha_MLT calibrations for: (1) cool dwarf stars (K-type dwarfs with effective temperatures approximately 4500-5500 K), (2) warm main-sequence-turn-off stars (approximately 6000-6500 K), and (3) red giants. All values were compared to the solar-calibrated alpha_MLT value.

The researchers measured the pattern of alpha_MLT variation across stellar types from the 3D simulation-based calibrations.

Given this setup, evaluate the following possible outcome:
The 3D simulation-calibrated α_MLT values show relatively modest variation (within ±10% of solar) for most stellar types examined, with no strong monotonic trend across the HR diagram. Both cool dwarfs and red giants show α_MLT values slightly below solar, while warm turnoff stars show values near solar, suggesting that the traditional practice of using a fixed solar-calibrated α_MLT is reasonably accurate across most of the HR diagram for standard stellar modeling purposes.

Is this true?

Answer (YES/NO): NO